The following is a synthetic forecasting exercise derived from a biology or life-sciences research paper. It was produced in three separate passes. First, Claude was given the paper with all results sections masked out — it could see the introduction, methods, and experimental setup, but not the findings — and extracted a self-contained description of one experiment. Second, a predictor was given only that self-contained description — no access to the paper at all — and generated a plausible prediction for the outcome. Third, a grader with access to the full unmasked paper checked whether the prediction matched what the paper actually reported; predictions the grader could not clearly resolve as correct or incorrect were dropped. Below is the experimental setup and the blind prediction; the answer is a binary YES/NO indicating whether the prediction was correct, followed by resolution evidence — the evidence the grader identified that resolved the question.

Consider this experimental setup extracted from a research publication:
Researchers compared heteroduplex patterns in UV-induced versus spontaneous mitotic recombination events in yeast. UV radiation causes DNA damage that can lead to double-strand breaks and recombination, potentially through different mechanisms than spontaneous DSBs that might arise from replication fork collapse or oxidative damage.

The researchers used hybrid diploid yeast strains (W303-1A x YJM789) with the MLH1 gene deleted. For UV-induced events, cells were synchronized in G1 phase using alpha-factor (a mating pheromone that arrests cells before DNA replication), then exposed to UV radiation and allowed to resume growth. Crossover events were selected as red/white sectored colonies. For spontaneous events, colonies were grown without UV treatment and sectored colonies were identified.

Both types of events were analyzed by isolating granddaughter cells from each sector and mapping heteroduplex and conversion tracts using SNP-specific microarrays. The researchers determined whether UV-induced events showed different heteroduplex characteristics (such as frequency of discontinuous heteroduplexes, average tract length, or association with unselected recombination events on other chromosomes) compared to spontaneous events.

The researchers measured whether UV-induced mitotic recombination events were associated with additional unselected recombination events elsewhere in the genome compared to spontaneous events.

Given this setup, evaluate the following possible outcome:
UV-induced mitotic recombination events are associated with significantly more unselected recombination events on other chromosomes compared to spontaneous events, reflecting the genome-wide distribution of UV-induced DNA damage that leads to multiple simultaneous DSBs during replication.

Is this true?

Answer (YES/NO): YES